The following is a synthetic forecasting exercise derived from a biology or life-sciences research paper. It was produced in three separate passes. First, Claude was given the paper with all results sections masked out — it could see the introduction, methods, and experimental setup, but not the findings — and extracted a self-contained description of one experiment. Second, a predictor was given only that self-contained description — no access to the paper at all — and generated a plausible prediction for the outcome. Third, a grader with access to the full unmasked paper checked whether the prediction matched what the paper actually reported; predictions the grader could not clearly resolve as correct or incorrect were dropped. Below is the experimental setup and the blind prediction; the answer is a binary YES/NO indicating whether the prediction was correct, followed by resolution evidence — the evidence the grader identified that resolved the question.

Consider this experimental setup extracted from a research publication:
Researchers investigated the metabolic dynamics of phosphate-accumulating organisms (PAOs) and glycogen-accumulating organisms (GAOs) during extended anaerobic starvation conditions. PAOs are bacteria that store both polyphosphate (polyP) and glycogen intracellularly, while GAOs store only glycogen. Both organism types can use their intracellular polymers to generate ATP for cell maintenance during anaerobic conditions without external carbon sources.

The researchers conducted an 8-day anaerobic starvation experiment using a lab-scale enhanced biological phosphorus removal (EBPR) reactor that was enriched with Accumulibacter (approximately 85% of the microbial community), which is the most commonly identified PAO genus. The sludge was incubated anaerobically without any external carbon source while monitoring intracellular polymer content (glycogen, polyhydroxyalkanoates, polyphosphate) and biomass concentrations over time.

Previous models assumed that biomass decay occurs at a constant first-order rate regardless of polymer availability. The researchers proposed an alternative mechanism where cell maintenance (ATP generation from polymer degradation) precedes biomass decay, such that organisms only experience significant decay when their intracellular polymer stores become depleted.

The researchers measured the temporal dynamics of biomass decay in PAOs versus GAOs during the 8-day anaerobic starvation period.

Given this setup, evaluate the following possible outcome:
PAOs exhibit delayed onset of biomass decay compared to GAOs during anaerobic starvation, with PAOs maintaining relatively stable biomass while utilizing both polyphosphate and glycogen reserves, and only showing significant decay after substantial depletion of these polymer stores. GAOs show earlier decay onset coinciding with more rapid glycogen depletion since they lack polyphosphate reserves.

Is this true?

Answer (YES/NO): YES